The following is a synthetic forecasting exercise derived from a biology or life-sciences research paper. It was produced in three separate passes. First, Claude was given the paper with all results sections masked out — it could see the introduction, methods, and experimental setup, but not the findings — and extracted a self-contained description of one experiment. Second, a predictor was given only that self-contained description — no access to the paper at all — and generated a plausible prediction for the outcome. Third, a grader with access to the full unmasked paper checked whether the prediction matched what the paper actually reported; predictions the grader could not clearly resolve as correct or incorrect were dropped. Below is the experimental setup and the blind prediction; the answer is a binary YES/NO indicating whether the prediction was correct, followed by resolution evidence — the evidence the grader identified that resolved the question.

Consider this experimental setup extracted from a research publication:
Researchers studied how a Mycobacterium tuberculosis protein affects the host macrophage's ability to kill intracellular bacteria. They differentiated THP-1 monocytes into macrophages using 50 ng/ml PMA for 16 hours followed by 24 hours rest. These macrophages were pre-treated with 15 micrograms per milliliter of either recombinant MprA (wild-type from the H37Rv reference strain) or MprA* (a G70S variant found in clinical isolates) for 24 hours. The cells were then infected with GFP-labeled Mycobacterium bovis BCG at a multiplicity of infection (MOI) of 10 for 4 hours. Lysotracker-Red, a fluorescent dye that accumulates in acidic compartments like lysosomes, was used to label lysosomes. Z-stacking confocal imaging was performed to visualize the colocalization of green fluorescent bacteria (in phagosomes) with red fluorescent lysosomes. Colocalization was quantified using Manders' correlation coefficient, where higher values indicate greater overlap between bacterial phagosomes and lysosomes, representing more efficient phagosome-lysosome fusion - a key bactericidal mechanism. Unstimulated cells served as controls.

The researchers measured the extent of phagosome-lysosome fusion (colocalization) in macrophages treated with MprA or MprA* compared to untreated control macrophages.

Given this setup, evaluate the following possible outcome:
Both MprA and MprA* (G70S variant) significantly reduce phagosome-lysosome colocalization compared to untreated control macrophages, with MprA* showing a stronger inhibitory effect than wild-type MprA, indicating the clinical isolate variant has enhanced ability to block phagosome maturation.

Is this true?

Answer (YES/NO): YES